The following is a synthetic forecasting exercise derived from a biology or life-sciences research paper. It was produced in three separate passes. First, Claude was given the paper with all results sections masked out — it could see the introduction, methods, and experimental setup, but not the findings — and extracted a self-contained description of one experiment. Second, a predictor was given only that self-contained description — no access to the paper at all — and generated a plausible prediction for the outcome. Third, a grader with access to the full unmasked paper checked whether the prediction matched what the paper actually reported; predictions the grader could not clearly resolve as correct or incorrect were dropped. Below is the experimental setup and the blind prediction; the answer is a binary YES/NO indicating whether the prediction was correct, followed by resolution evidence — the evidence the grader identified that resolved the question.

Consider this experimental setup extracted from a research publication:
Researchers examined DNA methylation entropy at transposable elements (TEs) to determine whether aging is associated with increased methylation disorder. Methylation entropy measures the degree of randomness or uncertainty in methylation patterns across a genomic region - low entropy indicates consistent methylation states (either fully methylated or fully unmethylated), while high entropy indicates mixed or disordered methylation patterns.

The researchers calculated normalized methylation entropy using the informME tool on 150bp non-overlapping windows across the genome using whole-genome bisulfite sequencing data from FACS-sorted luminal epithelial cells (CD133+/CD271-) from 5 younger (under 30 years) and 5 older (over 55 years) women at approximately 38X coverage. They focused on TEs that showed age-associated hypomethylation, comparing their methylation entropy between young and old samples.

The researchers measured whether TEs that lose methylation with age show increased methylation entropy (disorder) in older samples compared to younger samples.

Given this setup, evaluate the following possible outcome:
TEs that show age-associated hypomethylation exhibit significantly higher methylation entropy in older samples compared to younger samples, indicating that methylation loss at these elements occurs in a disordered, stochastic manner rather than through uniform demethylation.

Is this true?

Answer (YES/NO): YES